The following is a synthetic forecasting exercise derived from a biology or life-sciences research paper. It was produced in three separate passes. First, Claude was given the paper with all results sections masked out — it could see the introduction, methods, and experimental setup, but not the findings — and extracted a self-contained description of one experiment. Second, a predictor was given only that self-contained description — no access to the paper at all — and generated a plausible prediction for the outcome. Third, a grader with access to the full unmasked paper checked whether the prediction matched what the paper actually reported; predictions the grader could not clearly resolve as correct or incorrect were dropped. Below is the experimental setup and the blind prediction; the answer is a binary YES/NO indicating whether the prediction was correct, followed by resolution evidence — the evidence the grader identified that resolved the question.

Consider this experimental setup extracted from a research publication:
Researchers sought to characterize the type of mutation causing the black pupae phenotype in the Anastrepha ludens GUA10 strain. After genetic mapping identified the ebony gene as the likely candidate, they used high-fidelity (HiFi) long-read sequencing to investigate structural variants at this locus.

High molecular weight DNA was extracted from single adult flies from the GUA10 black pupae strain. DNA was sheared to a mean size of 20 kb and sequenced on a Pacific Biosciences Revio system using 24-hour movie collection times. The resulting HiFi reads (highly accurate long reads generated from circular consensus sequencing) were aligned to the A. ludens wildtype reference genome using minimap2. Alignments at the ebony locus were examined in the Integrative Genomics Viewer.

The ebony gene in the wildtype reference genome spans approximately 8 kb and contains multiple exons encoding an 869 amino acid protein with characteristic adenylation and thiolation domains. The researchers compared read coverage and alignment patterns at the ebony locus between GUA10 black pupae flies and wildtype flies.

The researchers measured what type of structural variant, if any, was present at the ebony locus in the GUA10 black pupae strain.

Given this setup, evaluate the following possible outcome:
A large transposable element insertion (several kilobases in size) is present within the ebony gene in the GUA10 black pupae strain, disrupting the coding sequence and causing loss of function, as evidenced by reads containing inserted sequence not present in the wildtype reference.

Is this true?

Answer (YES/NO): NO